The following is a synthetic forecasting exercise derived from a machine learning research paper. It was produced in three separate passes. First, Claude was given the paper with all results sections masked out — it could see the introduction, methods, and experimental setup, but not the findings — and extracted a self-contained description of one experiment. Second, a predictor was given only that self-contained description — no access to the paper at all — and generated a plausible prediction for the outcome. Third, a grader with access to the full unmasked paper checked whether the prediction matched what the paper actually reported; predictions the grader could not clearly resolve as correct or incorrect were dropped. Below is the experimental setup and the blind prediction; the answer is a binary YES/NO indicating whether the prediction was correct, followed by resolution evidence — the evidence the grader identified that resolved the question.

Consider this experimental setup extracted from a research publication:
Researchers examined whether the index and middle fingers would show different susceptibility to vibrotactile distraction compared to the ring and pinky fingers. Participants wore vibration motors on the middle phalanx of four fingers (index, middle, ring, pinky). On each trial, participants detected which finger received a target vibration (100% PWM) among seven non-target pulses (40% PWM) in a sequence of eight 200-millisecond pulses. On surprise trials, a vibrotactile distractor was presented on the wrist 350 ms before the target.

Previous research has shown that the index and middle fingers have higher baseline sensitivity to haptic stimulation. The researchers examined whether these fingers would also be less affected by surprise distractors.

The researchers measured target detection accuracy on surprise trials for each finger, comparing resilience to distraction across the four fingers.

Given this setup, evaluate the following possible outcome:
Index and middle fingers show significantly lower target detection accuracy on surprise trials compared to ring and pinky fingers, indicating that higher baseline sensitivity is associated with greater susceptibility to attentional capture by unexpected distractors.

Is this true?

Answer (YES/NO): NO